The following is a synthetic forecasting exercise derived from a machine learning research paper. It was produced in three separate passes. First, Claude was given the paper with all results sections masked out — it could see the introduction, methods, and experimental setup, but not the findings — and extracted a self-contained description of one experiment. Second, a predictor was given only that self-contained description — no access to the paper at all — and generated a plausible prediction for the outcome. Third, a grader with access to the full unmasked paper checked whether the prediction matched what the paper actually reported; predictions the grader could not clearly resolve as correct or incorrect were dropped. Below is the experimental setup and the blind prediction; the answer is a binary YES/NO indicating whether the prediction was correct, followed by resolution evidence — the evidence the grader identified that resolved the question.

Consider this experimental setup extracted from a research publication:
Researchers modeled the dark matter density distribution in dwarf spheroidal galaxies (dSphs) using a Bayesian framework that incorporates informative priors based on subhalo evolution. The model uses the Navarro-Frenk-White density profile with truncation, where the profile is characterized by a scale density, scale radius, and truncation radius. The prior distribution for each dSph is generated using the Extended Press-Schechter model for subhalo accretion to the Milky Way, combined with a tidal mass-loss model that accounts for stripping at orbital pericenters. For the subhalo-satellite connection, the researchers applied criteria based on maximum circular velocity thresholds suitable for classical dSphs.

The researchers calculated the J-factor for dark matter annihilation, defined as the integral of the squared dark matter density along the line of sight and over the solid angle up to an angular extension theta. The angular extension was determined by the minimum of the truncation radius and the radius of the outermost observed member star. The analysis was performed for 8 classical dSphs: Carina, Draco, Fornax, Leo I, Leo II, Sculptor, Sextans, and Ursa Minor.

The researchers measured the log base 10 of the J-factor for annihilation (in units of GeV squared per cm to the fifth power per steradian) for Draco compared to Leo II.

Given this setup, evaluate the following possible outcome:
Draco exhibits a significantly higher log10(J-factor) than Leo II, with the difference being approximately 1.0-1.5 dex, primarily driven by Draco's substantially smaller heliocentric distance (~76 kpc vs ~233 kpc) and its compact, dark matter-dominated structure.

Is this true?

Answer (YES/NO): YES